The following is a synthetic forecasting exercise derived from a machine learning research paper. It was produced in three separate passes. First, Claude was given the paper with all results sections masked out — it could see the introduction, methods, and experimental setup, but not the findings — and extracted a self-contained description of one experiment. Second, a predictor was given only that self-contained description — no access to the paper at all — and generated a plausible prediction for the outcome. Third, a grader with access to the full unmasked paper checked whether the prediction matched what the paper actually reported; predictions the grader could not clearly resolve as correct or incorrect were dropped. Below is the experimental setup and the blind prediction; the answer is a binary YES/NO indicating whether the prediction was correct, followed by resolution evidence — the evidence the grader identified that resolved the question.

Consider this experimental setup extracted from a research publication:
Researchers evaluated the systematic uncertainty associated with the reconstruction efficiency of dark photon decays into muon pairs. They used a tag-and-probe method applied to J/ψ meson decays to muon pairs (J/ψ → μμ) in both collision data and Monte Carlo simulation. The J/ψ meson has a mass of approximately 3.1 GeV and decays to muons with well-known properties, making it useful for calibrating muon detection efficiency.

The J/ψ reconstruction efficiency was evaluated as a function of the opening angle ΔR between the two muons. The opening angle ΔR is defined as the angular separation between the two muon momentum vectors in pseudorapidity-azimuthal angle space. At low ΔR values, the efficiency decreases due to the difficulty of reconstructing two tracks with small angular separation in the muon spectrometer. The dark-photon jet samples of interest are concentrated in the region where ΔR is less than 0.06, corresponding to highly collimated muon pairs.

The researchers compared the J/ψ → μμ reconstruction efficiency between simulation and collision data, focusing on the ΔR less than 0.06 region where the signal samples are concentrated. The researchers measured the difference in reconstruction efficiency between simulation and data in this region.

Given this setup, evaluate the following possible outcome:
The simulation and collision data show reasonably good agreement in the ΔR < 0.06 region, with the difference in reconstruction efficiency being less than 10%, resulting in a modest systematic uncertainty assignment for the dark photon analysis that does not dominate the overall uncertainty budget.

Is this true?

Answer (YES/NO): YES